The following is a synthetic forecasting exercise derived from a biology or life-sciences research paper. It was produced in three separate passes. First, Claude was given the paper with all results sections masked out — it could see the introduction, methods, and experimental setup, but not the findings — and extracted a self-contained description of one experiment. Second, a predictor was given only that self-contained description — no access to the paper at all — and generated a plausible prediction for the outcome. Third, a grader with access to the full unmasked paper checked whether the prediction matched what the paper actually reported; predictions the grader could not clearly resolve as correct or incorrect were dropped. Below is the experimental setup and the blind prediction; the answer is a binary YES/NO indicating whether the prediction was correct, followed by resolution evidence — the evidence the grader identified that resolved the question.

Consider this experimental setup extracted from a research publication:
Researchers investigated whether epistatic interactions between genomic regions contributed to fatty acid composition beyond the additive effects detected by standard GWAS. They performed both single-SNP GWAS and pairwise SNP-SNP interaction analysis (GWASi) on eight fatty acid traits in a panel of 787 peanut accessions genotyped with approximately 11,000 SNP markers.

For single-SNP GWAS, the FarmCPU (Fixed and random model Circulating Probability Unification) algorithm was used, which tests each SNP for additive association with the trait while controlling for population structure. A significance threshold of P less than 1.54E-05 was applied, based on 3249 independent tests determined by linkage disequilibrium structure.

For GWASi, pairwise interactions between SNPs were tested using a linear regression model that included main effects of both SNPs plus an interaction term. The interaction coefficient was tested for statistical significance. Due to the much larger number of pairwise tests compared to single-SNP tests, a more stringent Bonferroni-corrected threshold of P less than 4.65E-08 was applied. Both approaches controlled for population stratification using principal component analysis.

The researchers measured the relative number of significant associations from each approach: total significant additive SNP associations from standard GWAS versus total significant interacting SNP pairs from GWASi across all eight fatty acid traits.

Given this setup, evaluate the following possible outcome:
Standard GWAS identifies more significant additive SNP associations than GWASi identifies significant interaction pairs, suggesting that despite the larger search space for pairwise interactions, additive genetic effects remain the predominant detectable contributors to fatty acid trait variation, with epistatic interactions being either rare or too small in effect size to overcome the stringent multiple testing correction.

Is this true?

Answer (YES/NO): NO